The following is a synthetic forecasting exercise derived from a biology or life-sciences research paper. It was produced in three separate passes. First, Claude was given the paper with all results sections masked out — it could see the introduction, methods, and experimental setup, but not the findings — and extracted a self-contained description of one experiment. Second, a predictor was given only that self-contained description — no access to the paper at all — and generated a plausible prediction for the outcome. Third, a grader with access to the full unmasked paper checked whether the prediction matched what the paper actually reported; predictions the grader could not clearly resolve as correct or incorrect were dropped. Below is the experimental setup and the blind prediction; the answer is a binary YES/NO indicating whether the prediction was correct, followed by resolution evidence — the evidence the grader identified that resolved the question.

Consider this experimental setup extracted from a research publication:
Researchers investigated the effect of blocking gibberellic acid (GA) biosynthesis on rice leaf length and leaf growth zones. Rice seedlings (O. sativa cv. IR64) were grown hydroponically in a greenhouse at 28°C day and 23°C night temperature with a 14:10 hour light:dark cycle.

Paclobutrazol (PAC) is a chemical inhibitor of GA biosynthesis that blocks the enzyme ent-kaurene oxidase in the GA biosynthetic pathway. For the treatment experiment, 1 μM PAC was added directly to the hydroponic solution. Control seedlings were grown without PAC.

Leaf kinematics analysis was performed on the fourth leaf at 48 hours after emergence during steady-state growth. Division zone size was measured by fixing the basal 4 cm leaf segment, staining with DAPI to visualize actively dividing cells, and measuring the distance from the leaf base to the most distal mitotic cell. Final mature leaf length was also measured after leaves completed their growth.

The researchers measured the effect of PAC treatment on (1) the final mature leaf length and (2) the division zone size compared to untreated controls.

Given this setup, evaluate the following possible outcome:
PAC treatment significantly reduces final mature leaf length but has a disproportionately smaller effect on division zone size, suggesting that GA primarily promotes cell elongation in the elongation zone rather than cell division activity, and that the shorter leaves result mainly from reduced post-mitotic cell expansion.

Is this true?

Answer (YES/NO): NO